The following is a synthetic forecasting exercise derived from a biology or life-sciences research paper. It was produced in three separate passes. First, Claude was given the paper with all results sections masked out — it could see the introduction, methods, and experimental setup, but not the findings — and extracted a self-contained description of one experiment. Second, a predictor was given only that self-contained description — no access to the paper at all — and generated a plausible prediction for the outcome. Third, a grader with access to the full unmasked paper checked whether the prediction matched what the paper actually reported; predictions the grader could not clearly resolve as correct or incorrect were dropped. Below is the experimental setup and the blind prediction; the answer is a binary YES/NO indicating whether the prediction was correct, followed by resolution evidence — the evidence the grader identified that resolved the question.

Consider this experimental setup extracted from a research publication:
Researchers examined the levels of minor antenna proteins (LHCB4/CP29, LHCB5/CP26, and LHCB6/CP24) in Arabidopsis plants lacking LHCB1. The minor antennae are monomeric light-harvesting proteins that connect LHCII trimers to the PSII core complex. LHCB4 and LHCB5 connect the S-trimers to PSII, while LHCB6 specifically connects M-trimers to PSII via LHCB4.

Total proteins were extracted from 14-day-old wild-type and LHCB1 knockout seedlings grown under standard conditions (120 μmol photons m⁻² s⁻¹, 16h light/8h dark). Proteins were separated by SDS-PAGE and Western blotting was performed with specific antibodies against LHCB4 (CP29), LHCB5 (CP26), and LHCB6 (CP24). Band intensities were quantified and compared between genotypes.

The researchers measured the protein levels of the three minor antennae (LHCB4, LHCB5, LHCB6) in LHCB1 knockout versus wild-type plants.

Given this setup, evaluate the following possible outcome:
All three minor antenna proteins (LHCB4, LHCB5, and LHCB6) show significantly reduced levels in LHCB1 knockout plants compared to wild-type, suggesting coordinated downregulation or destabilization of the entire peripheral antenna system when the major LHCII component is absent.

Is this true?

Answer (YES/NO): NO